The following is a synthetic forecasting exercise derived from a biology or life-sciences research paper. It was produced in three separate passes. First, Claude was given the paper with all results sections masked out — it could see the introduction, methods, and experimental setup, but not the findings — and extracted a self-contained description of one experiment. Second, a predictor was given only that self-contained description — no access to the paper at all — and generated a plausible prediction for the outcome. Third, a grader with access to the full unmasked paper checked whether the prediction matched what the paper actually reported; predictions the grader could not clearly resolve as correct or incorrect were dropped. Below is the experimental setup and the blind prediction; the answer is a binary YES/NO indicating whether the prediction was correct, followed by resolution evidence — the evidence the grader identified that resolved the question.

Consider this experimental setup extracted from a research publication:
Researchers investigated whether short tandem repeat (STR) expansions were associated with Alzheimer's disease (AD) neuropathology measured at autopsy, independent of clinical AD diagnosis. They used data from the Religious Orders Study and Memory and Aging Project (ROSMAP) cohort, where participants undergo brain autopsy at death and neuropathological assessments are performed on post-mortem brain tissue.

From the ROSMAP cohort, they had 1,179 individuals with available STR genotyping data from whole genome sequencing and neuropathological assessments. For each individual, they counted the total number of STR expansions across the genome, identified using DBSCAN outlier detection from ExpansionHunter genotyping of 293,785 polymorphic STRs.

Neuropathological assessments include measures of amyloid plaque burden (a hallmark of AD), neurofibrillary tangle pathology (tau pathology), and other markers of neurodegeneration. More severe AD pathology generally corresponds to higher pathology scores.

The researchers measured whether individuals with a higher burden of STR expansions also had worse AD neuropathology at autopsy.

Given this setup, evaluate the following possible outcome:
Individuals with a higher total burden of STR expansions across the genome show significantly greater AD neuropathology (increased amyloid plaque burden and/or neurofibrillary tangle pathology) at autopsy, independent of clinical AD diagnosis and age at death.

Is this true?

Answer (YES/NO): NO